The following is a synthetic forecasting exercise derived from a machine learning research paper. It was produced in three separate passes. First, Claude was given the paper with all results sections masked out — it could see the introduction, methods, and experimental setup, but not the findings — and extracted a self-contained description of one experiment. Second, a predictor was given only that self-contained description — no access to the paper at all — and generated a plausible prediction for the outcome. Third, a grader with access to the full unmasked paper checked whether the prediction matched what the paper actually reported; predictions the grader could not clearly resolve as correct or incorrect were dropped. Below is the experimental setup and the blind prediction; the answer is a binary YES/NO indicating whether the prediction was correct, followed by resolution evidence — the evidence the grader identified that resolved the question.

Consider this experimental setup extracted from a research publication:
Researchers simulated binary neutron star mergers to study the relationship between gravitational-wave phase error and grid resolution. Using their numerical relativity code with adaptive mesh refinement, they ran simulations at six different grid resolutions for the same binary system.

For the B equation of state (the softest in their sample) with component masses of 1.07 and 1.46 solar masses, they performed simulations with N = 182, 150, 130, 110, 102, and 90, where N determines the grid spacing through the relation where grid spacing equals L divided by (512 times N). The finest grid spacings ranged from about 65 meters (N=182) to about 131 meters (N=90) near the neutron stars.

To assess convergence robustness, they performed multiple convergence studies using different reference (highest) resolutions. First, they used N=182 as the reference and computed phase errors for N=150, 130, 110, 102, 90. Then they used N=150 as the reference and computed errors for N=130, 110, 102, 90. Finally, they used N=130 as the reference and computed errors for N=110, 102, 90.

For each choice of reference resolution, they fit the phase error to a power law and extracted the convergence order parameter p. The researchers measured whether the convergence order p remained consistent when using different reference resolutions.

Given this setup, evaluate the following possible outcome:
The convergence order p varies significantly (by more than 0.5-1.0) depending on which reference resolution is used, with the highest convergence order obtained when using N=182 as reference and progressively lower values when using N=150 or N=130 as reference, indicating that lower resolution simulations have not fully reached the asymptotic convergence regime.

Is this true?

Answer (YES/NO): NO